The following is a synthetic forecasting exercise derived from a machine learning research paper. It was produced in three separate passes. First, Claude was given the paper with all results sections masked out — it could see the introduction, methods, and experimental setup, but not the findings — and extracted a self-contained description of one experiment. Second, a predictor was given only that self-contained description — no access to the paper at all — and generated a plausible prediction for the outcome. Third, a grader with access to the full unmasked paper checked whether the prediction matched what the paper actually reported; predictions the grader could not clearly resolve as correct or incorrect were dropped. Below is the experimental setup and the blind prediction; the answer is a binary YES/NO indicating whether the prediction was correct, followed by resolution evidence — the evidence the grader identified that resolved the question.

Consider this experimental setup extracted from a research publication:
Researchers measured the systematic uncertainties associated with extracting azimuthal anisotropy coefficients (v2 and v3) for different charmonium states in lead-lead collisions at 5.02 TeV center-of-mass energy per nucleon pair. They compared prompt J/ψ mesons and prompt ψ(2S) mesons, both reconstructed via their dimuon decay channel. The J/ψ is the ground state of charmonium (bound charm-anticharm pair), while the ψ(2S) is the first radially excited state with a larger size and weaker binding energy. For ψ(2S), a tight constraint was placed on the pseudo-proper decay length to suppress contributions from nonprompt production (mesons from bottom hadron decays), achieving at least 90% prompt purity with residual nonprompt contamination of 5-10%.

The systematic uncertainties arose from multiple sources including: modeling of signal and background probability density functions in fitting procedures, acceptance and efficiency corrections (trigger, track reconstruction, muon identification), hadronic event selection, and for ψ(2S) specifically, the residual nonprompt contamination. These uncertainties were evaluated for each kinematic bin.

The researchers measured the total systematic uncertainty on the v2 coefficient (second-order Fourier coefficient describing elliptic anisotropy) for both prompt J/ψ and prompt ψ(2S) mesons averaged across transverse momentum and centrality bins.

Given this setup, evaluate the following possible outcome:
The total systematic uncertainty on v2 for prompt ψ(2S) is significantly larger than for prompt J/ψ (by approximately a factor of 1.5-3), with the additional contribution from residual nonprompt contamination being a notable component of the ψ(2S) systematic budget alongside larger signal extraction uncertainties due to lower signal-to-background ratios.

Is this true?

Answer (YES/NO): NO